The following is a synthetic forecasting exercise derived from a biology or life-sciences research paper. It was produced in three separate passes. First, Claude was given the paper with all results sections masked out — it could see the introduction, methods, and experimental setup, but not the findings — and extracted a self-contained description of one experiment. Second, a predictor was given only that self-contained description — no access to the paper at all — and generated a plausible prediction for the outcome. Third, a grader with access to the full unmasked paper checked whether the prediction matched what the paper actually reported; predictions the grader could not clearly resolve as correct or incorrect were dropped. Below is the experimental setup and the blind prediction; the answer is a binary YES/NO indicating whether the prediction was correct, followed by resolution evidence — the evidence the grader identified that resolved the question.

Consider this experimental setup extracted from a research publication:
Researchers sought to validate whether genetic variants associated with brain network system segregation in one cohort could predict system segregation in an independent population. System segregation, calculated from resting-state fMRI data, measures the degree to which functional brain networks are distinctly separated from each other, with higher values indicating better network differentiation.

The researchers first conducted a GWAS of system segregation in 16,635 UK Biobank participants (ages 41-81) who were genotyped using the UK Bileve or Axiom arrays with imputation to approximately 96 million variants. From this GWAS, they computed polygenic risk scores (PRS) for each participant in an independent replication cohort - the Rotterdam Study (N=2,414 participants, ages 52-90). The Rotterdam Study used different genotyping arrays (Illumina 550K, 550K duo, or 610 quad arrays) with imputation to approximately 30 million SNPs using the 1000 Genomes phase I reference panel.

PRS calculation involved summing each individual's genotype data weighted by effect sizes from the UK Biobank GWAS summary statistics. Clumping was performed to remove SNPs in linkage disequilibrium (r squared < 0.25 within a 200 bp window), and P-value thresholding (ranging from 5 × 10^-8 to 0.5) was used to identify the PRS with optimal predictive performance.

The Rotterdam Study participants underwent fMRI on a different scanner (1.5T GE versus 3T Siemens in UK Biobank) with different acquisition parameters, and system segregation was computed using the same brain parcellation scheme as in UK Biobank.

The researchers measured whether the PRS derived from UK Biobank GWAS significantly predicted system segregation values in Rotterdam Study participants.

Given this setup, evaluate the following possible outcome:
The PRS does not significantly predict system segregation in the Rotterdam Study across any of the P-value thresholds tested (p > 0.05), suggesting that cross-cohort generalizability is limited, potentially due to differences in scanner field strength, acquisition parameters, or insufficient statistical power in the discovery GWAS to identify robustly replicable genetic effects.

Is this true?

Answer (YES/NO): NO